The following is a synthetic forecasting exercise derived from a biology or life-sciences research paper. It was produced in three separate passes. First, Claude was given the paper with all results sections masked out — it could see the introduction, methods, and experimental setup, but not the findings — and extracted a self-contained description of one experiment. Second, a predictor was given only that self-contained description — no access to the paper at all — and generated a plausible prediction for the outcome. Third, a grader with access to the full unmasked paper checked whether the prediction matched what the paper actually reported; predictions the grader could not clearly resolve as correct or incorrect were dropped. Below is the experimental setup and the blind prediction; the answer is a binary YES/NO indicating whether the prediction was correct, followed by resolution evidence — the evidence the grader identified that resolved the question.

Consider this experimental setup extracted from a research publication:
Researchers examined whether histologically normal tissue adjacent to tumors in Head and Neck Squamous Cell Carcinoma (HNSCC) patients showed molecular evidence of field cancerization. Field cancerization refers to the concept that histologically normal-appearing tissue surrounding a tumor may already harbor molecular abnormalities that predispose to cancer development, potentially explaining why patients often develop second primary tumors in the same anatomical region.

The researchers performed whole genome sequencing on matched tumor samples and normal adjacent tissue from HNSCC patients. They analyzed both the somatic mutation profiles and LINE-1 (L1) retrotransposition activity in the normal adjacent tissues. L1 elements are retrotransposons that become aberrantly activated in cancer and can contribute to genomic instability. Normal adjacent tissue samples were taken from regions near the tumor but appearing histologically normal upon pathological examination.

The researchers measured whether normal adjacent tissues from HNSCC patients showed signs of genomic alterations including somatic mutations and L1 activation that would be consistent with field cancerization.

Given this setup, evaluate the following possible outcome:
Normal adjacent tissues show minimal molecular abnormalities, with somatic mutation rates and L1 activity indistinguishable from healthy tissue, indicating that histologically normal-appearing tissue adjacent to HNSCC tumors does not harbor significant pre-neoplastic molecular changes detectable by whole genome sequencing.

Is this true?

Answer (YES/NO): NO